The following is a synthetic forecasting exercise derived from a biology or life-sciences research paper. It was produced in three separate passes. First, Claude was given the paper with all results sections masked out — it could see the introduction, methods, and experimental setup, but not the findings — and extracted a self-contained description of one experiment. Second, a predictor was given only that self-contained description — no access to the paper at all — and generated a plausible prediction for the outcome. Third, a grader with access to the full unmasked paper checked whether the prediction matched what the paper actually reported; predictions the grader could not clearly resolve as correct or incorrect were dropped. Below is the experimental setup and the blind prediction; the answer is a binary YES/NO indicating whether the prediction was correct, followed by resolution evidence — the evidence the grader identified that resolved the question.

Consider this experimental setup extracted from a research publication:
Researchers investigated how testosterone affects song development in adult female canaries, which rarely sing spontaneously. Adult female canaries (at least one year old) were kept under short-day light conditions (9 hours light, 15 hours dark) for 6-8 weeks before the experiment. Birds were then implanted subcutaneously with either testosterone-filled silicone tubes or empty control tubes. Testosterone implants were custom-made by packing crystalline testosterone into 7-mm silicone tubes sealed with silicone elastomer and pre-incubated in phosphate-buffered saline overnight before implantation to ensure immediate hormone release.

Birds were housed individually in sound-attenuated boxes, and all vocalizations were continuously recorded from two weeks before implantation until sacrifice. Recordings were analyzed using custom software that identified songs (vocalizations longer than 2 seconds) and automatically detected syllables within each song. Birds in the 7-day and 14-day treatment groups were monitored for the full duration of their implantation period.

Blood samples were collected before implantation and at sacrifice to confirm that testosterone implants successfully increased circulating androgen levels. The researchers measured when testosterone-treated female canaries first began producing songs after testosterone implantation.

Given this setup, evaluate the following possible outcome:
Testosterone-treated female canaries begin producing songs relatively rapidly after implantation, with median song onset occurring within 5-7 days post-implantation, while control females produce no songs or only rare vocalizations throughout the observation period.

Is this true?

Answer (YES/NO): NO